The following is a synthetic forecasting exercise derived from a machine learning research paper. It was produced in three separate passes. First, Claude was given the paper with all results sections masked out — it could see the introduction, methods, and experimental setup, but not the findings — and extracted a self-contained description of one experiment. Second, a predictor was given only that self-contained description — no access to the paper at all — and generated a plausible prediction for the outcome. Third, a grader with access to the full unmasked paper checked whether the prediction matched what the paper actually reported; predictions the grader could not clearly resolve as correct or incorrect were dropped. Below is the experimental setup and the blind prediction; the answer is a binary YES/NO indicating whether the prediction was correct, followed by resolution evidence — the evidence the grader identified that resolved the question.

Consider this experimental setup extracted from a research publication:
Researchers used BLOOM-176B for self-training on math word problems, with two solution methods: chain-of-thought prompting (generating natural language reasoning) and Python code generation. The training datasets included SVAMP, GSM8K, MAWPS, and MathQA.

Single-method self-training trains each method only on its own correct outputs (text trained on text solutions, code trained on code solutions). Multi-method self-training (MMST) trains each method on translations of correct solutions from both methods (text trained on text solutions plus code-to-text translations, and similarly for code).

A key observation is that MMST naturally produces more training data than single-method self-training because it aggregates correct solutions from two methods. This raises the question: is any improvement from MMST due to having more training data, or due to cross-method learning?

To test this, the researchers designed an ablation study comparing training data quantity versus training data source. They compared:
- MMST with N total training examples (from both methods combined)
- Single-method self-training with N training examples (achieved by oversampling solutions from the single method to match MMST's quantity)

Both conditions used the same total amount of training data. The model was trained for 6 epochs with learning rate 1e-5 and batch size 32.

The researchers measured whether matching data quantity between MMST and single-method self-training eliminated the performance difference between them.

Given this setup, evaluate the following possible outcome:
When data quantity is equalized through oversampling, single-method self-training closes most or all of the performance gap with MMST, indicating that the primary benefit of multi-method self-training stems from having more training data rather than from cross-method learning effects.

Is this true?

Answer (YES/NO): NO